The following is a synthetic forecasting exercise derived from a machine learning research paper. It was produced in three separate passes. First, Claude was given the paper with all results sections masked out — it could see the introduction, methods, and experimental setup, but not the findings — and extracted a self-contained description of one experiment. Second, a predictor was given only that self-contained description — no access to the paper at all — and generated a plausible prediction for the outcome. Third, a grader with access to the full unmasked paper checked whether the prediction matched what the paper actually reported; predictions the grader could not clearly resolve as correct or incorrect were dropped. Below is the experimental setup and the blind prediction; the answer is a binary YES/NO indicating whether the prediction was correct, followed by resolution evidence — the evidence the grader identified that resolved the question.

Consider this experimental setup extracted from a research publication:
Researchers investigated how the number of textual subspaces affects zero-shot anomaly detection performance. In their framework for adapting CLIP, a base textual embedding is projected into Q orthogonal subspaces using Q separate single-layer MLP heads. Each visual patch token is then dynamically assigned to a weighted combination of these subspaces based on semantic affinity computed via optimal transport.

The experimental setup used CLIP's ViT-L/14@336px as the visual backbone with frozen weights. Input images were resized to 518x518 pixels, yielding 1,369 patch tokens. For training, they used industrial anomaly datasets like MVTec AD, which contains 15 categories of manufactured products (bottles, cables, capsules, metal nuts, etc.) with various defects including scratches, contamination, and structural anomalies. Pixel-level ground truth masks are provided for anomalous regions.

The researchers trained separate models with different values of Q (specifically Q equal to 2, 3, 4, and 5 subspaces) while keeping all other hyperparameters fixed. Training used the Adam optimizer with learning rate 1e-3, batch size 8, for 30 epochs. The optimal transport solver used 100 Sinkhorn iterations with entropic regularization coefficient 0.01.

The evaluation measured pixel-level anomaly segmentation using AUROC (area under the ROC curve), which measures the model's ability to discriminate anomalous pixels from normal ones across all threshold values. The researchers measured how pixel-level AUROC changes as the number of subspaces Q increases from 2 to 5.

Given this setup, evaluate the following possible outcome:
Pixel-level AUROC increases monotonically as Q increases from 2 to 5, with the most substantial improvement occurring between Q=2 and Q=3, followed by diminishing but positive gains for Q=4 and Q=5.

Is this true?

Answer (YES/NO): NO